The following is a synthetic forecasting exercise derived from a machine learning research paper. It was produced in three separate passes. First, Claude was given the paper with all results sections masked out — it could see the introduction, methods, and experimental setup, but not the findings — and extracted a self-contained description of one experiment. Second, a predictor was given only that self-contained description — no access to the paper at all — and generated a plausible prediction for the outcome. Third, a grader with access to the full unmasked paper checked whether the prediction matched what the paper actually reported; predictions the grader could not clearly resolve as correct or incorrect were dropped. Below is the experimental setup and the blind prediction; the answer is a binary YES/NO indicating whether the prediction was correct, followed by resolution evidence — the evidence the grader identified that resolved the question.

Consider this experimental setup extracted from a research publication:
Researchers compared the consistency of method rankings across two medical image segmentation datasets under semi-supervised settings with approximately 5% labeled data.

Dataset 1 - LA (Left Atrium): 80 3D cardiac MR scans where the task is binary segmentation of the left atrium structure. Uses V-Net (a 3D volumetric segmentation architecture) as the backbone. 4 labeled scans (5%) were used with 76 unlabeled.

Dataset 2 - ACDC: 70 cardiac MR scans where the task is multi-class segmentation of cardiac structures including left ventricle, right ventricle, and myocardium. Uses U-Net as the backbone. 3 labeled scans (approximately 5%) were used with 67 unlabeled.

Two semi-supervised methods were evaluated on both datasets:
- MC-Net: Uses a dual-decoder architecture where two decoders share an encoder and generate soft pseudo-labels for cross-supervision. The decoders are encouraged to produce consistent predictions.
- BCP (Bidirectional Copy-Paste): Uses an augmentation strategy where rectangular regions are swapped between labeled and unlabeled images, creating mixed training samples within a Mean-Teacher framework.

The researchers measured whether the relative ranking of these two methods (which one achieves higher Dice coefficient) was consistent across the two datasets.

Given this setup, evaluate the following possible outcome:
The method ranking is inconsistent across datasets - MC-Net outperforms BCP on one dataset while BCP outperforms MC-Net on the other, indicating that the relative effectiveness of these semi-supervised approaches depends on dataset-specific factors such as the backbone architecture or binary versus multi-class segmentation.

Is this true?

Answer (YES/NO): NO